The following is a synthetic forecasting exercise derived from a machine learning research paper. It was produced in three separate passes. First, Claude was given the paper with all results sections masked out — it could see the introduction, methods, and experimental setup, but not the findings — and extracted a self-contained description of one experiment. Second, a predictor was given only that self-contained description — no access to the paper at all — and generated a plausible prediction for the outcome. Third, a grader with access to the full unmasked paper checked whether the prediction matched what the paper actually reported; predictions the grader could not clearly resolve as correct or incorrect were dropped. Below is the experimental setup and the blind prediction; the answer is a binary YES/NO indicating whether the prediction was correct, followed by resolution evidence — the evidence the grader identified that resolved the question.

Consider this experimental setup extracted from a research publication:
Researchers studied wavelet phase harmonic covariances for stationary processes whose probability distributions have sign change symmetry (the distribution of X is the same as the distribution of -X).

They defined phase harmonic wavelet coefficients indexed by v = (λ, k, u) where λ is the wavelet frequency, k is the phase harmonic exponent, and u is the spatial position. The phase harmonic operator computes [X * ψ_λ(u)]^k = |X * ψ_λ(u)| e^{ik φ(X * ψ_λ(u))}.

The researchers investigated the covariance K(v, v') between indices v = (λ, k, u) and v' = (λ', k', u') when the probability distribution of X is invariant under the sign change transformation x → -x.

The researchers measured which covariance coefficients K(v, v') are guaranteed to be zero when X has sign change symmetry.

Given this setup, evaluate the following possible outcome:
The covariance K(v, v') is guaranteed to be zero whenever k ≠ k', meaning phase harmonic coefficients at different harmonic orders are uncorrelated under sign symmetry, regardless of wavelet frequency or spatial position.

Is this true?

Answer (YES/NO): NO